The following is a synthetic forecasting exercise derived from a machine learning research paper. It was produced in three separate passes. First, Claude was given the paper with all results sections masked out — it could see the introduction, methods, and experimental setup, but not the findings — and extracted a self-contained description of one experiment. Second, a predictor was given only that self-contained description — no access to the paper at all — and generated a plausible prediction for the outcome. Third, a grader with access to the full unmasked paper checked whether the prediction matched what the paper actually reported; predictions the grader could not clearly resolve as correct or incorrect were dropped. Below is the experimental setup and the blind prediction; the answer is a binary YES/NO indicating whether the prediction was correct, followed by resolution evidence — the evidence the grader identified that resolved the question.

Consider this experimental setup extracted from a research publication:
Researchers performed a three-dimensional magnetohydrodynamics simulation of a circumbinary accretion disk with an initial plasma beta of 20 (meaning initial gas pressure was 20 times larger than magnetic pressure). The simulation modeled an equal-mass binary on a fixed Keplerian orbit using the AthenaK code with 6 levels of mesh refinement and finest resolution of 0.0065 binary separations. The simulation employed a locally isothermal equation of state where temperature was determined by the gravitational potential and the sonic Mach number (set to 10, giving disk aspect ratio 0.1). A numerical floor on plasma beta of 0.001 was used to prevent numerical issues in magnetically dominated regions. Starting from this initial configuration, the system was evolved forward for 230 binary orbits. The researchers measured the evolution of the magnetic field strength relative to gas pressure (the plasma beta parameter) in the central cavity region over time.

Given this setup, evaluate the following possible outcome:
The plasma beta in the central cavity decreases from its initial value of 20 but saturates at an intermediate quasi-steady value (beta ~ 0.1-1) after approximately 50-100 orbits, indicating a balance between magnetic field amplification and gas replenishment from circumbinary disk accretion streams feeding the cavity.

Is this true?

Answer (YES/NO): NO